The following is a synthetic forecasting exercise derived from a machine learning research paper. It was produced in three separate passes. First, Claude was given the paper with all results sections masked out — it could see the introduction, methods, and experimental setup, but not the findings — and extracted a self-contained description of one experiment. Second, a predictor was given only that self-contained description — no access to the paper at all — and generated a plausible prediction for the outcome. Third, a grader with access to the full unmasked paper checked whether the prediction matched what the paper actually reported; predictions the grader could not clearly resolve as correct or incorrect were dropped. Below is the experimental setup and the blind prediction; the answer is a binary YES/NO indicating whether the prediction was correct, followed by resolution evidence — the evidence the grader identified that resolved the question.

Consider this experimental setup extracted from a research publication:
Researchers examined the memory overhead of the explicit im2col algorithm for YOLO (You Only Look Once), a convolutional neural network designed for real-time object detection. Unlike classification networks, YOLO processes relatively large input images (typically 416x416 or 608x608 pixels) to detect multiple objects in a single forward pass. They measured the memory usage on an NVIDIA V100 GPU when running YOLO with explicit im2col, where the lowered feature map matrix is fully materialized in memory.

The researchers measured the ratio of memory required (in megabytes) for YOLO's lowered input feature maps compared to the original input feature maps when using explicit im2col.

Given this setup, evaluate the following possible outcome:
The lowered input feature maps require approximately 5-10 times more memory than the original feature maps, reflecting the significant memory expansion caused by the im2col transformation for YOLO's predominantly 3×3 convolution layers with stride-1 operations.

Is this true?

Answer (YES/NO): NO